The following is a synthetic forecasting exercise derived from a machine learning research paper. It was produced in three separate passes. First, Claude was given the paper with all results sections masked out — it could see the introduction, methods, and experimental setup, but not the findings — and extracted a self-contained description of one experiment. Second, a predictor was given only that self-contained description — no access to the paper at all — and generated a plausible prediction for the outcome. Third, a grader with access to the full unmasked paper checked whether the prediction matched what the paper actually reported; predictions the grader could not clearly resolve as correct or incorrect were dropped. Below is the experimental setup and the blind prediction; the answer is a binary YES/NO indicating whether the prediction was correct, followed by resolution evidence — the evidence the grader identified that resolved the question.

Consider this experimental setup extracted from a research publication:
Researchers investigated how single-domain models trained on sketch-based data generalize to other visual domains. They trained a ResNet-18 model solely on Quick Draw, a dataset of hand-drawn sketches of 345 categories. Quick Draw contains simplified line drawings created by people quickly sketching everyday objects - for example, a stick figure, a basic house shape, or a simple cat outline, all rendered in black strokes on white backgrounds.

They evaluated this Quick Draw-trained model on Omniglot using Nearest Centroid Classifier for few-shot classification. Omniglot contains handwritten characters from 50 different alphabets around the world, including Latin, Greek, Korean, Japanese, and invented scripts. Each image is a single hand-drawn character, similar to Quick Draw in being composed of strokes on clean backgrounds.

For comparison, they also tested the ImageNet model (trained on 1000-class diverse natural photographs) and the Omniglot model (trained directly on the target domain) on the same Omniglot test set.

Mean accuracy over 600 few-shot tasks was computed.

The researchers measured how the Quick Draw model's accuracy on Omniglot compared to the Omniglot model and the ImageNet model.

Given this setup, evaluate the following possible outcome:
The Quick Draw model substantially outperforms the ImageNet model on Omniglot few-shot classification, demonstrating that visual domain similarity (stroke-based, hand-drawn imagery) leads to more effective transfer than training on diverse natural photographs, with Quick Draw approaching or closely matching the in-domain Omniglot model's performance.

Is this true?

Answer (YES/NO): NO